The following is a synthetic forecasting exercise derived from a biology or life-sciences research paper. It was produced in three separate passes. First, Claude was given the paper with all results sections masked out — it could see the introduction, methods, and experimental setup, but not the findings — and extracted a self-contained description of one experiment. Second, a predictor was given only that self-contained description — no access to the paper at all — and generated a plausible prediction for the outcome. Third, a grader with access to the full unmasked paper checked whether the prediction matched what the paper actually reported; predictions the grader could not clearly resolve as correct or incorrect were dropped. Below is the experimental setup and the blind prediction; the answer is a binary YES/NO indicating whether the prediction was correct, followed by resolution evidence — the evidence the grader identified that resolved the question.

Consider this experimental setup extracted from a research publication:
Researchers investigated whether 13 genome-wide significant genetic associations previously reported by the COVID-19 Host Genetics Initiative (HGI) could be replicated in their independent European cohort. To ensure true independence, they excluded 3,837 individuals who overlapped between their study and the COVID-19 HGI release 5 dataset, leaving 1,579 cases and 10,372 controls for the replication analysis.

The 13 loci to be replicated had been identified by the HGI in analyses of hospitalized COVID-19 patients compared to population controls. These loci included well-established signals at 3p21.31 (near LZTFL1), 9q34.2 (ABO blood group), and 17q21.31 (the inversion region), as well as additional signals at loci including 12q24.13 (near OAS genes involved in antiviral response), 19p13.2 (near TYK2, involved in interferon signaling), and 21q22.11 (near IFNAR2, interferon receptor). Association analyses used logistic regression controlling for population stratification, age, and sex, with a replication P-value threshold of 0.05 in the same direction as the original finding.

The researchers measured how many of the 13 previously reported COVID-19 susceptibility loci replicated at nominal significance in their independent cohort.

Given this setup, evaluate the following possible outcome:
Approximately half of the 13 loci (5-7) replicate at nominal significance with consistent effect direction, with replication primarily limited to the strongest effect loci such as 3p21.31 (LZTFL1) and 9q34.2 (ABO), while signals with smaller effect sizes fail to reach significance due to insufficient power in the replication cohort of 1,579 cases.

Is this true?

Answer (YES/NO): NO